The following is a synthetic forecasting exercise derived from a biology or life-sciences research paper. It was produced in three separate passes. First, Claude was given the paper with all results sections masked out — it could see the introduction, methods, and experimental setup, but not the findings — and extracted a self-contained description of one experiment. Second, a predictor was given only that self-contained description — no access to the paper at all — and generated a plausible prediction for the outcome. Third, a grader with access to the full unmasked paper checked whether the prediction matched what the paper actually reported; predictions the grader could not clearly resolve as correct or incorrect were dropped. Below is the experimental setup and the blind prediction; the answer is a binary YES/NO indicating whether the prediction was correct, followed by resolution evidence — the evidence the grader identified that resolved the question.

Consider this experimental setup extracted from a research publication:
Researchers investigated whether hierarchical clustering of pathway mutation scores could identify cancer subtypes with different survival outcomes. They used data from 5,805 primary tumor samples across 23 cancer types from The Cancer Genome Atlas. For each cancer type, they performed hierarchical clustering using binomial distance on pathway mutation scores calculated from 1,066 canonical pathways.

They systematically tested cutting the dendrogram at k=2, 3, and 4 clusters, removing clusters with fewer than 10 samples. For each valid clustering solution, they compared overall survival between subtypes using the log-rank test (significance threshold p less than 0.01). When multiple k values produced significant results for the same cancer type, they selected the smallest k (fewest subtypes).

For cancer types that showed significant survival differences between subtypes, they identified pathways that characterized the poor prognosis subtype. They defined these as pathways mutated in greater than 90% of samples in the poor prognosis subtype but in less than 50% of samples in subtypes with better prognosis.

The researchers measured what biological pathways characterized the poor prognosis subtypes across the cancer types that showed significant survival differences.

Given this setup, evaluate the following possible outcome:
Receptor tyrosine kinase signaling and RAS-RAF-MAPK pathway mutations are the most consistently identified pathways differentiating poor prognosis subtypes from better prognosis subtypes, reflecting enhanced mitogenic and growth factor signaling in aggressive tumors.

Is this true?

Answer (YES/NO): NO